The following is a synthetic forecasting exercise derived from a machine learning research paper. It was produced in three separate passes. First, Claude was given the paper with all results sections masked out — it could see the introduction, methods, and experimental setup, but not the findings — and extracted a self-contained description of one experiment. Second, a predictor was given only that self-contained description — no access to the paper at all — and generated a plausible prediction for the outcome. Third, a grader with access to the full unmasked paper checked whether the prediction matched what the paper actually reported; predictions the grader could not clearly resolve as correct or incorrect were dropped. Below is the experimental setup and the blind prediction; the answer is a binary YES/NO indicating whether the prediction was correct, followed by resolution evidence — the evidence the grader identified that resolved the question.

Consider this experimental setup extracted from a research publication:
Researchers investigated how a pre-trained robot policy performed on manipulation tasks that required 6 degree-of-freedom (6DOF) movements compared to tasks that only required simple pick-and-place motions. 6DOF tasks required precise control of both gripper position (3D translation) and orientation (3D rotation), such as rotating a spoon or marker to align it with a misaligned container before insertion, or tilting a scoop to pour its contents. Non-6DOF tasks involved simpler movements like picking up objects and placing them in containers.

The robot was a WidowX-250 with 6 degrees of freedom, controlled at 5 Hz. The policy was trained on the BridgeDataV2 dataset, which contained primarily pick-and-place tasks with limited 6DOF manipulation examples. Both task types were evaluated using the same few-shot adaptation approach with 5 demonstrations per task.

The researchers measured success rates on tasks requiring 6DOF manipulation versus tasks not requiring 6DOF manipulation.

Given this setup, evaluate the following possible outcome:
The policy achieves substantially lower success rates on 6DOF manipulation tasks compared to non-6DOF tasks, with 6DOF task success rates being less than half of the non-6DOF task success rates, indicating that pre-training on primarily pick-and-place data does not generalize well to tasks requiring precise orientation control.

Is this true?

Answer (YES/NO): NO